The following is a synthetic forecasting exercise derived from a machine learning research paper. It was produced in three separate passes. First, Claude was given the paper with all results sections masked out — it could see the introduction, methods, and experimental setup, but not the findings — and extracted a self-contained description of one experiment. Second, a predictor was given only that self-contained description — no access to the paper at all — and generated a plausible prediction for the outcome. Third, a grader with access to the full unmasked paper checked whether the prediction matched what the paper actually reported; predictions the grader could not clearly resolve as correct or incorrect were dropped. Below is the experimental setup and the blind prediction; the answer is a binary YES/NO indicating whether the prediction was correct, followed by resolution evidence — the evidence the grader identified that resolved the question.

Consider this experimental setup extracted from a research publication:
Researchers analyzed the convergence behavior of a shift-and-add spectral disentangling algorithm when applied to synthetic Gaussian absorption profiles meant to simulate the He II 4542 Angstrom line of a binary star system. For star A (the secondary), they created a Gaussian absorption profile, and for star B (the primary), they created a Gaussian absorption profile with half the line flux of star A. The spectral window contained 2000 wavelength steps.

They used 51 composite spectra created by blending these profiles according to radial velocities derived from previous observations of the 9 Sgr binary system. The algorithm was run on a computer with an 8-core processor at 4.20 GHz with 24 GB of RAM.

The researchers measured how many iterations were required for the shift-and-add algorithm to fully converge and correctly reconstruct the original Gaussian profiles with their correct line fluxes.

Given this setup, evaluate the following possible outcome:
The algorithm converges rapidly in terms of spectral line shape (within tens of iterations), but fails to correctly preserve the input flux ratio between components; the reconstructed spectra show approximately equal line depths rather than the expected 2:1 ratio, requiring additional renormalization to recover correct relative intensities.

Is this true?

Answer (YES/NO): NO